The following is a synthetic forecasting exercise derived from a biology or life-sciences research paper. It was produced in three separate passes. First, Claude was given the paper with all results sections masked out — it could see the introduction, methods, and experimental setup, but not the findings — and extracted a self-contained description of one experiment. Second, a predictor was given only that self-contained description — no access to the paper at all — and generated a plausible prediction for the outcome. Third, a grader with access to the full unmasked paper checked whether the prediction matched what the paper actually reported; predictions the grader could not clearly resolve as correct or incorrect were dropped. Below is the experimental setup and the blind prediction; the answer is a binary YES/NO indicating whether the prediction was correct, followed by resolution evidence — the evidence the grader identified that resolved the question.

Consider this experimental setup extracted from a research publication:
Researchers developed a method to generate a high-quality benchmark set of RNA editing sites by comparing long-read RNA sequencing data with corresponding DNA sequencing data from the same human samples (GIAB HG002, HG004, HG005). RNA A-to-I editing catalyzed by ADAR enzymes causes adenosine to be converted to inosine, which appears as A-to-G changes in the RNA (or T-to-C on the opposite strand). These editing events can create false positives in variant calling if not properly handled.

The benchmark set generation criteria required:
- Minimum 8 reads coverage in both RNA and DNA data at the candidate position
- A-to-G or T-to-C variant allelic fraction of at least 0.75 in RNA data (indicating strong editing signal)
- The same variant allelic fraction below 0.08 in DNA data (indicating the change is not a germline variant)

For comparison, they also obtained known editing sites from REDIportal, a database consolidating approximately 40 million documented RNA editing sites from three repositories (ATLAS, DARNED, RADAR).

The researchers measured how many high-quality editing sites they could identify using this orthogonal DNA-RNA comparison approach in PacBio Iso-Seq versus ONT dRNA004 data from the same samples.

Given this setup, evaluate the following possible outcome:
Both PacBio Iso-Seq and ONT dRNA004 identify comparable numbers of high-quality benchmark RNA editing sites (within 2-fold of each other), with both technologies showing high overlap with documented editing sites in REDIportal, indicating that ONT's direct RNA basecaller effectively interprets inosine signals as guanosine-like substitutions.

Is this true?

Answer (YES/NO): NO